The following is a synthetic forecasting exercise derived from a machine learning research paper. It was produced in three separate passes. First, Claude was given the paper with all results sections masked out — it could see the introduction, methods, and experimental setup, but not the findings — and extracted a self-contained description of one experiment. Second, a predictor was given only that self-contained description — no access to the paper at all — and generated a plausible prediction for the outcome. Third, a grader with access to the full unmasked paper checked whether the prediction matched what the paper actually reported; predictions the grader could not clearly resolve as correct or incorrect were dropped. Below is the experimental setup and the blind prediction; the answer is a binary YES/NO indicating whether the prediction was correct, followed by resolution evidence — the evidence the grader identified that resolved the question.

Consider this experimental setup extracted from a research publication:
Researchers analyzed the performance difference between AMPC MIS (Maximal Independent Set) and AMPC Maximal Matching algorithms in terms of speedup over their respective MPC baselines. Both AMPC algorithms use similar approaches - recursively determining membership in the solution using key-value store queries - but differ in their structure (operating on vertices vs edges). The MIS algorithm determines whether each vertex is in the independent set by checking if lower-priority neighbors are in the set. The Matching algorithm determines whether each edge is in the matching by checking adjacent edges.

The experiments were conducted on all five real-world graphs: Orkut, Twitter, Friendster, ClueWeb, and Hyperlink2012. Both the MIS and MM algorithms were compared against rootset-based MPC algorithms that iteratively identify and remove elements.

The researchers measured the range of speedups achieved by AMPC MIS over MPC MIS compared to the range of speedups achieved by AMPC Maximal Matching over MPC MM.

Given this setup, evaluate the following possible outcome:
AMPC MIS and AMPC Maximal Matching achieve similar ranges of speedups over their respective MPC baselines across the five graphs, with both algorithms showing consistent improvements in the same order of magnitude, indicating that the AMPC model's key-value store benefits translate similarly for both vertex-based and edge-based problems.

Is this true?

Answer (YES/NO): NO